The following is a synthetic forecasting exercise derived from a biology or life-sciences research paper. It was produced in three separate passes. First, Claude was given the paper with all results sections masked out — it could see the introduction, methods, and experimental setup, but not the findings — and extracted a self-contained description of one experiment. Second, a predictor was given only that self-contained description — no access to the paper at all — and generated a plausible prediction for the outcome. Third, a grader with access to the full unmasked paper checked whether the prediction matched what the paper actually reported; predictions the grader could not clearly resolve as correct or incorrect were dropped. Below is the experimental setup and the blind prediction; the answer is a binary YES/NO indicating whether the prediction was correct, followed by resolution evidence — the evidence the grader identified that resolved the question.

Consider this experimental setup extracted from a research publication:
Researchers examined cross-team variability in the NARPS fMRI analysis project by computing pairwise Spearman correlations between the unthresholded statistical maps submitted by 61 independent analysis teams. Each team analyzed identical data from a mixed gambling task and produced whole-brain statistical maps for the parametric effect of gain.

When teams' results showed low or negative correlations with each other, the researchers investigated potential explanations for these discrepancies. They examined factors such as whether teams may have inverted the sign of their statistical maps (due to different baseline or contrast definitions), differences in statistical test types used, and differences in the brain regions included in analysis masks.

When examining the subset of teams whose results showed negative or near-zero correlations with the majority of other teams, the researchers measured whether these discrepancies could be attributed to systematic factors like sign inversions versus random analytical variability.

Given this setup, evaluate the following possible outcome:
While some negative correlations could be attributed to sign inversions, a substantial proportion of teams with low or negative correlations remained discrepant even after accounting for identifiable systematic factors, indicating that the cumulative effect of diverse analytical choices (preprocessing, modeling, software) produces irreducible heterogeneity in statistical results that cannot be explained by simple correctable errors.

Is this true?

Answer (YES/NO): NO